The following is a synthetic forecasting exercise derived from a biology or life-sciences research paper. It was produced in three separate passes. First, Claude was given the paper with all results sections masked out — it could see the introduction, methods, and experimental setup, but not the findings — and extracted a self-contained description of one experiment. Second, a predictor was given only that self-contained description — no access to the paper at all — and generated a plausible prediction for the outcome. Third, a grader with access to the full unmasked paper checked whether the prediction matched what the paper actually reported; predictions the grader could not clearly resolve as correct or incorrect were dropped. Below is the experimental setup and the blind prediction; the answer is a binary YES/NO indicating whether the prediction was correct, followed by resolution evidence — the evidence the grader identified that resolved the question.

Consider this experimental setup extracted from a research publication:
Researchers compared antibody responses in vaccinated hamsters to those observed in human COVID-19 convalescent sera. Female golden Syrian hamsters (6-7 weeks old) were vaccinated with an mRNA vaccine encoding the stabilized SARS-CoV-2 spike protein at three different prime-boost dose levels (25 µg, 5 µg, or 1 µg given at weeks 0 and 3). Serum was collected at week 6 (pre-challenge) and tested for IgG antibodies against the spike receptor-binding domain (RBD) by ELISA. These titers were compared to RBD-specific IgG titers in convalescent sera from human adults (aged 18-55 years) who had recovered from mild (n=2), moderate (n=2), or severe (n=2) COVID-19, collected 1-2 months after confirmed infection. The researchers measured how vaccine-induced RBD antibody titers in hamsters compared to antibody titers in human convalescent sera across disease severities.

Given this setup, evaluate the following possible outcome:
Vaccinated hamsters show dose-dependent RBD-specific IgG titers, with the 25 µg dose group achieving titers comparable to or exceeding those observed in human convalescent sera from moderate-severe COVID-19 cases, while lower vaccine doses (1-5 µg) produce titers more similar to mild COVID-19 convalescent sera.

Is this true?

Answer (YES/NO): NO